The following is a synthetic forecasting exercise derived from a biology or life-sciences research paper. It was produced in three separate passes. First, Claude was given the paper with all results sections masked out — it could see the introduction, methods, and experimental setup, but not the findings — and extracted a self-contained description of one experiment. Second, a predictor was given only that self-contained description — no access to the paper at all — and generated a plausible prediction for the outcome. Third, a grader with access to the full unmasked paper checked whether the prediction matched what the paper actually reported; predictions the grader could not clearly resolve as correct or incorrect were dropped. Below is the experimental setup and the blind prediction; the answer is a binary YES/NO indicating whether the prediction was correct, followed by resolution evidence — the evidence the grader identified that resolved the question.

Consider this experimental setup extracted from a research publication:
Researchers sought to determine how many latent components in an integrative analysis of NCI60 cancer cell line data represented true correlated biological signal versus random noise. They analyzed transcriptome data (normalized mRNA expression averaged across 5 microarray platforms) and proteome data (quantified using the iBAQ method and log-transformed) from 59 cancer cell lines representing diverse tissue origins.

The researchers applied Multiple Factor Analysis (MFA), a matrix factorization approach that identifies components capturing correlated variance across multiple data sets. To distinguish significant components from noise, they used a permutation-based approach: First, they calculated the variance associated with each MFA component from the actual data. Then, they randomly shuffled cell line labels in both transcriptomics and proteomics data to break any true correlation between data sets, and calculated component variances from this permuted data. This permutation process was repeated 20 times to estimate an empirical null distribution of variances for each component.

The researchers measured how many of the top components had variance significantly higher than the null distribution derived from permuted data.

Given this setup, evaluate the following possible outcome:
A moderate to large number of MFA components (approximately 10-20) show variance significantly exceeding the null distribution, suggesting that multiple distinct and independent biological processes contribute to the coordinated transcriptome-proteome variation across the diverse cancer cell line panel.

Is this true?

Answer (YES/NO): NO